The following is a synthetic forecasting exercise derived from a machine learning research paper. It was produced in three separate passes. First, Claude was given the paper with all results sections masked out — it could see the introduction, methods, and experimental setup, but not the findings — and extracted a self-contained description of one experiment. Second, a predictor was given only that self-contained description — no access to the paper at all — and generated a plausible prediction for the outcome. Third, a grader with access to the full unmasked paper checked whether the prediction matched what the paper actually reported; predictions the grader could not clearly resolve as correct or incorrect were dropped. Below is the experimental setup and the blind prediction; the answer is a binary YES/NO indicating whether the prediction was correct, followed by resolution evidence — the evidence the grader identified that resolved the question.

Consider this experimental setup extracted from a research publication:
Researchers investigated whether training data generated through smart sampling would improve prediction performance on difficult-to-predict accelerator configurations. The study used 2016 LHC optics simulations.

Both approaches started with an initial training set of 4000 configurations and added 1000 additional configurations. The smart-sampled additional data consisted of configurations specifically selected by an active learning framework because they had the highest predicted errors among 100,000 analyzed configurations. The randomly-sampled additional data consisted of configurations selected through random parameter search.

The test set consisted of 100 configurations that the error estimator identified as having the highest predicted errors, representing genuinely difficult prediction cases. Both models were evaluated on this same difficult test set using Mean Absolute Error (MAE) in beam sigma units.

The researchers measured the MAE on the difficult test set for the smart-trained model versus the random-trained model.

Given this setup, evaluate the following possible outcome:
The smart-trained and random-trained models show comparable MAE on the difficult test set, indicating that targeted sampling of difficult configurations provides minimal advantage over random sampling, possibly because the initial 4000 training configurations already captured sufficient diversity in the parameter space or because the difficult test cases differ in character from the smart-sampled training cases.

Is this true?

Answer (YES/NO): YES